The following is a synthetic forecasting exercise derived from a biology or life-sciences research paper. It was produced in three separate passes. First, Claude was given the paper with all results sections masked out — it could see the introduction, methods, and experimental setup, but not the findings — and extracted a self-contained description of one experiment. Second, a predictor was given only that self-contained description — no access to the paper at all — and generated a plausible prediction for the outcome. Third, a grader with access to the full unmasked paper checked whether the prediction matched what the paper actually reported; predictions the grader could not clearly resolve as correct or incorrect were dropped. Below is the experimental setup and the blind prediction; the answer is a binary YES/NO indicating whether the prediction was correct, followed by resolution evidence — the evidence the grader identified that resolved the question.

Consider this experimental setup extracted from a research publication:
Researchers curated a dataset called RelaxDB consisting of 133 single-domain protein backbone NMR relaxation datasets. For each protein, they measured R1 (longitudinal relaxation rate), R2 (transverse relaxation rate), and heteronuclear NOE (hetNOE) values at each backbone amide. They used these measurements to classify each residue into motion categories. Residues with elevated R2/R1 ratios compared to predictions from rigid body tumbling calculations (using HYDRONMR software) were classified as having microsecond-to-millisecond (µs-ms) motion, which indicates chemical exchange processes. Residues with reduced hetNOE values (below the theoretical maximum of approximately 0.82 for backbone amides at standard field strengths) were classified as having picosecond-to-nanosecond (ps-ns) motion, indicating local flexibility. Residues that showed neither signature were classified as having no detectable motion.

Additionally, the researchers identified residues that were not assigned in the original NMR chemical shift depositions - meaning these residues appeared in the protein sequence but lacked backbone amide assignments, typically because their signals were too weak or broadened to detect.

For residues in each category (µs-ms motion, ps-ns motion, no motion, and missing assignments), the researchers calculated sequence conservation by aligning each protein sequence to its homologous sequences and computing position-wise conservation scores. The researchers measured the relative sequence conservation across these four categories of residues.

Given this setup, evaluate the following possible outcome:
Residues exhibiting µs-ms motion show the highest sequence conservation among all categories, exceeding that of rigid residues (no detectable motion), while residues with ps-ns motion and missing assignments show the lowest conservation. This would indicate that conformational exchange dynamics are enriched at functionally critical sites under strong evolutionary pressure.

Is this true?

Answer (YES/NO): NO